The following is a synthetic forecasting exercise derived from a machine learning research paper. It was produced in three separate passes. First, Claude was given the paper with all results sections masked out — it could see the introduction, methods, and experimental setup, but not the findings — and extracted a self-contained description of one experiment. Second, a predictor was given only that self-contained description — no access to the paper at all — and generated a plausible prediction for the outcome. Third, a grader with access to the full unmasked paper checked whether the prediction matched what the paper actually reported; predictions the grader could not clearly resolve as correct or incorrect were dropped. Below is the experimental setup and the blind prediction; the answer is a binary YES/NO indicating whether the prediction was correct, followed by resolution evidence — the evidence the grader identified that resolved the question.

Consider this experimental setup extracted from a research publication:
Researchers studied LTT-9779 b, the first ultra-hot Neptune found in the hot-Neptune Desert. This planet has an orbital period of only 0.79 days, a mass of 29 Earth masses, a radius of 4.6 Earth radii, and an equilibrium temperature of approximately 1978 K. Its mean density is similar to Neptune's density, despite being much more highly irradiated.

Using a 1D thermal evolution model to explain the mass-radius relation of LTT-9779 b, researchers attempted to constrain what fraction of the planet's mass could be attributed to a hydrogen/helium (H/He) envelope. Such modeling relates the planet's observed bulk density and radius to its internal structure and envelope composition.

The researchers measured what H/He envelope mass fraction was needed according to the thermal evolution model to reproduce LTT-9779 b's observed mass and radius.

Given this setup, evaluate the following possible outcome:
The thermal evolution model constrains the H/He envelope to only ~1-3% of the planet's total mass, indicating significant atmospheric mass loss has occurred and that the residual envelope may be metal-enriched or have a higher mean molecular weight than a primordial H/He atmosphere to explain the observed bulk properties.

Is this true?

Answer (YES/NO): NO